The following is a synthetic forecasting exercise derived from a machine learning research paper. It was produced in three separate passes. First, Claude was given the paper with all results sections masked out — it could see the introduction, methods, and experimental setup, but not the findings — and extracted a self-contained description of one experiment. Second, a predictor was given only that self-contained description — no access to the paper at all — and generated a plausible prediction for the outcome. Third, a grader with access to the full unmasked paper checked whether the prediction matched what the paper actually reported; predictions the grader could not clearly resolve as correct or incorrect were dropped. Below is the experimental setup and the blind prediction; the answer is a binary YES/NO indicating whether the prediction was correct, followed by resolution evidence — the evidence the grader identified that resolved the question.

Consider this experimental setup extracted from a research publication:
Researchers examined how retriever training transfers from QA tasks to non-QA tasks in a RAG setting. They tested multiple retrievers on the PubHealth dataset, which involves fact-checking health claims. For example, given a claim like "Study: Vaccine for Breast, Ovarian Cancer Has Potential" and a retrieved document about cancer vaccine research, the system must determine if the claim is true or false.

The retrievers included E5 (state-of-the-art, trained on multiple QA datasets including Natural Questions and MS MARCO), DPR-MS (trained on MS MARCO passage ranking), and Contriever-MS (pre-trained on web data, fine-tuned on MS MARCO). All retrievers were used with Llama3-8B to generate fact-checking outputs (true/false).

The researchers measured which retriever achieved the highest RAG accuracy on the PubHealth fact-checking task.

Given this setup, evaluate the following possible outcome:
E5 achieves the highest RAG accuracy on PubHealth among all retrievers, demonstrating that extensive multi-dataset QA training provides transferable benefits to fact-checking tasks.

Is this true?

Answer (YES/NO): NO